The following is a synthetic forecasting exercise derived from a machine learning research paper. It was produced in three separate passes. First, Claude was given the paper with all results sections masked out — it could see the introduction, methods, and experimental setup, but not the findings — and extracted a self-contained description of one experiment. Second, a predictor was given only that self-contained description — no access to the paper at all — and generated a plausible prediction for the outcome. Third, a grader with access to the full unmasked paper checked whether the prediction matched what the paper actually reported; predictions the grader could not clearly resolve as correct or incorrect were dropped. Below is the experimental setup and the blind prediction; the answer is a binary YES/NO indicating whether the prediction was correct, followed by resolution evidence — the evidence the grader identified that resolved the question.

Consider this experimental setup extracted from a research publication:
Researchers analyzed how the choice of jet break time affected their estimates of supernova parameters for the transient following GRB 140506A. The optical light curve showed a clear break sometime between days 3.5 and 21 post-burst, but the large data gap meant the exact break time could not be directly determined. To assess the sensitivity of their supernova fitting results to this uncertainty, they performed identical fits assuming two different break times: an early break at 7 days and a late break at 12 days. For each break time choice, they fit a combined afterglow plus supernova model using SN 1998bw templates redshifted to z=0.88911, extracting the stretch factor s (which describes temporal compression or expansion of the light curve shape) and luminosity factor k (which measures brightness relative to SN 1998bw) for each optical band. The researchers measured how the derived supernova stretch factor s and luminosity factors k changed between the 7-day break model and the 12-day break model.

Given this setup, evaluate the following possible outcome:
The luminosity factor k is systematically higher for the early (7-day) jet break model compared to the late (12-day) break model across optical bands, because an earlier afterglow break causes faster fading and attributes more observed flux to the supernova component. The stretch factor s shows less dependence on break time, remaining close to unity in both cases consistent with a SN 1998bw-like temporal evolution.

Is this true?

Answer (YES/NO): NO